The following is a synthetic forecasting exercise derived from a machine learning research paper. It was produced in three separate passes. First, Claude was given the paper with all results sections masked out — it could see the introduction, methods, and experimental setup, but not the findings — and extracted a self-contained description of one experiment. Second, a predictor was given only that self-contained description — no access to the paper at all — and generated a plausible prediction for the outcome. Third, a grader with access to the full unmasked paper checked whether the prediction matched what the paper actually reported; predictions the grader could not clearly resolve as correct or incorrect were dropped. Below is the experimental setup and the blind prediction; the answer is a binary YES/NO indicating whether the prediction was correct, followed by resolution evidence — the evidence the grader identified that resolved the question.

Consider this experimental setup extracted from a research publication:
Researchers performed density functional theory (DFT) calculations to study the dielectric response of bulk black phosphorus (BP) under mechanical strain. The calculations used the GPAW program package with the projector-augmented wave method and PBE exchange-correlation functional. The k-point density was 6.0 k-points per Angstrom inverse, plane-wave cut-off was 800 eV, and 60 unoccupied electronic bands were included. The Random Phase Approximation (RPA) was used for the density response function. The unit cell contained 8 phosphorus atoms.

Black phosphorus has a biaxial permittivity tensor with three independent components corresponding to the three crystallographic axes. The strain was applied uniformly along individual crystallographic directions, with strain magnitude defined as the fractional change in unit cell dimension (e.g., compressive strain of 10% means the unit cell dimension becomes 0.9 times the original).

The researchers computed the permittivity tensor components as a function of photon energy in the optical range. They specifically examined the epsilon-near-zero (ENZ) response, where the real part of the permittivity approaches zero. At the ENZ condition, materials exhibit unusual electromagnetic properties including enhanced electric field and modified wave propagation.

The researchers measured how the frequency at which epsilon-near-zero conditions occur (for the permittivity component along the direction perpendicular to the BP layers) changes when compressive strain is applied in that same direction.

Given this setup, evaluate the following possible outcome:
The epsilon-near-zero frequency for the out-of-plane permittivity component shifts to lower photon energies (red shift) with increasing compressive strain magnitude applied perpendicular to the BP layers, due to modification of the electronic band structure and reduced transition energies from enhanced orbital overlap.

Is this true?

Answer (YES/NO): NO